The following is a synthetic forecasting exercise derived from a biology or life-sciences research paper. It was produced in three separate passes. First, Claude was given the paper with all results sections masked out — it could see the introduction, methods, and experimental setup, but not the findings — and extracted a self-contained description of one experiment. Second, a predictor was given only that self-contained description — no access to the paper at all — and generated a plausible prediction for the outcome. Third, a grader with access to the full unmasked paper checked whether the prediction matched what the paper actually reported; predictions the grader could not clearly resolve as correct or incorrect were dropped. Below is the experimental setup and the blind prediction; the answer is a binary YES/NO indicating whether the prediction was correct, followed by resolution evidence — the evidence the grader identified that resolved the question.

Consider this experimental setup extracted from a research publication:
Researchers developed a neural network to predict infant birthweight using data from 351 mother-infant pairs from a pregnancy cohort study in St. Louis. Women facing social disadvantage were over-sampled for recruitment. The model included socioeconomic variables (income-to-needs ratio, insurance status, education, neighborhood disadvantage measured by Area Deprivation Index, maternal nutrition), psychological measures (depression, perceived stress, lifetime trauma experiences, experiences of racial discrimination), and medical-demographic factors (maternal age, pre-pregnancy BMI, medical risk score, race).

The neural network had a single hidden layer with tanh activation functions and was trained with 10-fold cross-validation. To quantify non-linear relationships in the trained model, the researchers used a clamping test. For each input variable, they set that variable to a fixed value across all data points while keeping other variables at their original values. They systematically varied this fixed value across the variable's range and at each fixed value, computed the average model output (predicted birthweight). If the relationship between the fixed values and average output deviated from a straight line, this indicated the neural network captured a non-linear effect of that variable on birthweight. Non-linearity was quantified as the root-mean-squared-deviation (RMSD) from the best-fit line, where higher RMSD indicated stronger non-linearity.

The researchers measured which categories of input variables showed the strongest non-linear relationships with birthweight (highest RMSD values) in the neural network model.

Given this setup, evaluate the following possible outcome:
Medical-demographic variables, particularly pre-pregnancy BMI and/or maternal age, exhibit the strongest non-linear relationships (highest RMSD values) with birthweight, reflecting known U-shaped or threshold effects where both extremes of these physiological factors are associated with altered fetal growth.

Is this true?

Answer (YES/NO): YES